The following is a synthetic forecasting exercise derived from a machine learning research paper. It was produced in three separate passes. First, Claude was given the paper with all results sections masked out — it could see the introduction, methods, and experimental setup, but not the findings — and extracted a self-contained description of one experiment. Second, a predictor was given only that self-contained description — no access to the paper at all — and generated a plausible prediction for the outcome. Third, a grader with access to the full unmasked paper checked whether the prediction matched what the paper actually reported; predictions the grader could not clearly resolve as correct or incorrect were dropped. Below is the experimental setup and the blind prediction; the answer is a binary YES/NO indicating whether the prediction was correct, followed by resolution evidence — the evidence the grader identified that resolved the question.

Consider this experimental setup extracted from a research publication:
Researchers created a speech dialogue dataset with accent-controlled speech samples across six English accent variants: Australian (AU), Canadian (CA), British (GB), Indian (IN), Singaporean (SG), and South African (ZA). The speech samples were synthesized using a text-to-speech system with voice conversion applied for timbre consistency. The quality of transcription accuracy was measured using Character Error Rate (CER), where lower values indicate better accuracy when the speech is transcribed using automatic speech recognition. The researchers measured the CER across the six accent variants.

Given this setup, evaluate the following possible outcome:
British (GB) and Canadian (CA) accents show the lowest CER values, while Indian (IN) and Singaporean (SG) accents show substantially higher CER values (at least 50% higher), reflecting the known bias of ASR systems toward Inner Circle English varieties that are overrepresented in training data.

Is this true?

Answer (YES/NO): NO